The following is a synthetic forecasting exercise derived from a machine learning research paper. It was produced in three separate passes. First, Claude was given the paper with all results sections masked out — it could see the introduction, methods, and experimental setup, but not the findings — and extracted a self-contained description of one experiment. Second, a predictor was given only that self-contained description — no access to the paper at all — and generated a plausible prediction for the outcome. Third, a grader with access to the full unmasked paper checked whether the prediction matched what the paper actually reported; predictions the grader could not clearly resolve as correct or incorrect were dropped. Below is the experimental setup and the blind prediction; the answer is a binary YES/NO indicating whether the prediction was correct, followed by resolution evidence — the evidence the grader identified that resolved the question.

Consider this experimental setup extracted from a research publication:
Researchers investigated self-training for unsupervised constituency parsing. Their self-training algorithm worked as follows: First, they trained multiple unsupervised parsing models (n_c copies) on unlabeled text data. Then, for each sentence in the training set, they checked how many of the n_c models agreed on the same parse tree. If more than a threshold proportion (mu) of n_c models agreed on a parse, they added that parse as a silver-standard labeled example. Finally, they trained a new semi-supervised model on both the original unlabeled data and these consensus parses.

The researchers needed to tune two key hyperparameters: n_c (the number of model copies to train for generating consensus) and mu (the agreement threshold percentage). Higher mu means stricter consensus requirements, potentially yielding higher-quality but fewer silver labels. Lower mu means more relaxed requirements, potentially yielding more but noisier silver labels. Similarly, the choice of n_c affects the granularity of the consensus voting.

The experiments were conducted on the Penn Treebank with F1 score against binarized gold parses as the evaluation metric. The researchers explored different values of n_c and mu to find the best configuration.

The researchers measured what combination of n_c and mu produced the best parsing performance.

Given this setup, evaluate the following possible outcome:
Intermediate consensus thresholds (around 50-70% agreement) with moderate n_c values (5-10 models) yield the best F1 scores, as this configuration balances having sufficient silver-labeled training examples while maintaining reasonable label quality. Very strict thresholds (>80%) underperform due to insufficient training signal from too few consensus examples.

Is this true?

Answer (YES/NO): NO